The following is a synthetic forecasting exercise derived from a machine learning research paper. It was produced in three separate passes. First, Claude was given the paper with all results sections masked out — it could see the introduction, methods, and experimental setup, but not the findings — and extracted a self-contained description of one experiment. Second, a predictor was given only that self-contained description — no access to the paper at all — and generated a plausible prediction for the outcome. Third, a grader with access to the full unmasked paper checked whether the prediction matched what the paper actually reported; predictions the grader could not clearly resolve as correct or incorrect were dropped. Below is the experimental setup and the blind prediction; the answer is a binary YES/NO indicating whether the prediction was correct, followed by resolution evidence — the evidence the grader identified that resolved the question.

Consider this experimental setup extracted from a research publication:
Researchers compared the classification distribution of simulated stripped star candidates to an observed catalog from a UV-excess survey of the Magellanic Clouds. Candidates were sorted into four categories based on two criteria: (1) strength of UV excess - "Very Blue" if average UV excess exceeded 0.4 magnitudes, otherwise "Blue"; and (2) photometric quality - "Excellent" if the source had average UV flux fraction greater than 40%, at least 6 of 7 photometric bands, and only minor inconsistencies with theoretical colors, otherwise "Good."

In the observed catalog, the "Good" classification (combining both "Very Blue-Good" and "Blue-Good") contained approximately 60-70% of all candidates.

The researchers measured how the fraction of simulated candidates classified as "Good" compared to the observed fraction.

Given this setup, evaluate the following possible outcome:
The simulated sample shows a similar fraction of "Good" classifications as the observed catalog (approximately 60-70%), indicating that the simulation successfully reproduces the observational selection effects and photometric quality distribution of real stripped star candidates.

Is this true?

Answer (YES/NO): NO